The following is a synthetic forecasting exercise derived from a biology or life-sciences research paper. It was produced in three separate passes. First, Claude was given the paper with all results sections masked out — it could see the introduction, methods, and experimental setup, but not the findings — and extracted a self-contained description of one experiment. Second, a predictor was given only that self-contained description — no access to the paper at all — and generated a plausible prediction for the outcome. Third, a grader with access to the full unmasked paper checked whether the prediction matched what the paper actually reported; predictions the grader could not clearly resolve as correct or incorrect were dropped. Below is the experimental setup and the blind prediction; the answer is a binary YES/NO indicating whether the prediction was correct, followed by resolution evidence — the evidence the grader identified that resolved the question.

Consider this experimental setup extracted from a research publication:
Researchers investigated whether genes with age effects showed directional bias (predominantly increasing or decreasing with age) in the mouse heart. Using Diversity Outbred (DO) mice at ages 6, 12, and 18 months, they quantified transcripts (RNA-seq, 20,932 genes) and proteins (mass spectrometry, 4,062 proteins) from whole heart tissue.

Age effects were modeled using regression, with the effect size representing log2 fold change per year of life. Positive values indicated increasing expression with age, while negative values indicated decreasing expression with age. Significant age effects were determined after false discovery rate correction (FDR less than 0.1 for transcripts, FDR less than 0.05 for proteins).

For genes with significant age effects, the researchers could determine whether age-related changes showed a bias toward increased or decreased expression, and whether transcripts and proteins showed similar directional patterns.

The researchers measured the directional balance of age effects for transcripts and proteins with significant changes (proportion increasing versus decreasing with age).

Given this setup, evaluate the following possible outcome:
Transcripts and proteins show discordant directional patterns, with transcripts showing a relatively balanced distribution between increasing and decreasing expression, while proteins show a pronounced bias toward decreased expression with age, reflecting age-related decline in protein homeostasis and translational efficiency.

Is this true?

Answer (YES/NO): NO